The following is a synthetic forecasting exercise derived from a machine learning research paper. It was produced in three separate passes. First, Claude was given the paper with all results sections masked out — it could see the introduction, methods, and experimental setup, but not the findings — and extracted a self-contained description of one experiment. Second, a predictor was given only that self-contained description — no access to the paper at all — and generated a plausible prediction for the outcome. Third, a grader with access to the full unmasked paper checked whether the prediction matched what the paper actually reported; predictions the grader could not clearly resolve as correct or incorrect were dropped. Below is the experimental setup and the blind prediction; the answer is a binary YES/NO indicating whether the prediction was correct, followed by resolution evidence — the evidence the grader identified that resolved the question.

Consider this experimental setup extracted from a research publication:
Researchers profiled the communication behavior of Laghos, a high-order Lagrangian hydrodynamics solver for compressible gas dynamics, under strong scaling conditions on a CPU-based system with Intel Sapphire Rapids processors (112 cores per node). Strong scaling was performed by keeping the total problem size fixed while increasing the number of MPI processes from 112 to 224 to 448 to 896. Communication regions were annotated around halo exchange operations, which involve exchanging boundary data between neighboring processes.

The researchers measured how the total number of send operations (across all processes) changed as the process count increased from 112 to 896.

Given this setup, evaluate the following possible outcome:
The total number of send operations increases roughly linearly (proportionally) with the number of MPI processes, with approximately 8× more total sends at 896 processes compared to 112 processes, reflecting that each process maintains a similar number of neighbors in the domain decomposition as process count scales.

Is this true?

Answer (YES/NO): NO